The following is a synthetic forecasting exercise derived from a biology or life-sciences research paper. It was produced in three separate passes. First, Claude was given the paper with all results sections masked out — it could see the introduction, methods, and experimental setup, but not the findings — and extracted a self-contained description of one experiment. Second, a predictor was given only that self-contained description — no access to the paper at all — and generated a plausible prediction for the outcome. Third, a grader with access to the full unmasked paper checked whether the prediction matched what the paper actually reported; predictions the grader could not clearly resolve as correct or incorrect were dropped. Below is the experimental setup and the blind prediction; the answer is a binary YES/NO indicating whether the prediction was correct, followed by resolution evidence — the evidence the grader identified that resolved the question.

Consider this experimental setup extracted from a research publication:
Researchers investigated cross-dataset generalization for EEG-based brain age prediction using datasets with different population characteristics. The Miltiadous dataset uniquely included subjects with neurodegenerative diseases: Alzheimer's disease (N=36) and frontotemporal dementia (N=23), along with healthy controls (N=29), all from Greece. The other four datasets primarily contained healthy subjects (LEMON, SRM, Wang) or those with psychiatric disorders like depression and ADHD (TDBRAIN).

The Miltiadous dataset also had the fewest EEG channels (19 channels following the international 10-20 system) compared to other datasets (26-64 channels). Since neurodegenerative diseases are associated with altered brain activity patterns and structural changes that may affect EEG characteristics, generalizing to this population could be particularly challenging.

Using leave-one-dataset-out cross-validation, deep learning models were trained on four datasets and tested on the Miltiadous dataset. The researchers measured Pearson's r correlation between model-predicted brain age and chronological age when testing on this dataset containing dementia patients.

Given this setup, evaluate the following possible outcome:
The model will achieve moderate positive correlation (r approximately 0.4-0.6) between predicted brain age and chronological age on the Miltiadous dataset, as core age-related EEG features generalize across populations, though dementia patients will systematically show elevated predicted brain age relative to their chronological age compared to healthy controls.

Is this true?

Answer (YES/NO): NO